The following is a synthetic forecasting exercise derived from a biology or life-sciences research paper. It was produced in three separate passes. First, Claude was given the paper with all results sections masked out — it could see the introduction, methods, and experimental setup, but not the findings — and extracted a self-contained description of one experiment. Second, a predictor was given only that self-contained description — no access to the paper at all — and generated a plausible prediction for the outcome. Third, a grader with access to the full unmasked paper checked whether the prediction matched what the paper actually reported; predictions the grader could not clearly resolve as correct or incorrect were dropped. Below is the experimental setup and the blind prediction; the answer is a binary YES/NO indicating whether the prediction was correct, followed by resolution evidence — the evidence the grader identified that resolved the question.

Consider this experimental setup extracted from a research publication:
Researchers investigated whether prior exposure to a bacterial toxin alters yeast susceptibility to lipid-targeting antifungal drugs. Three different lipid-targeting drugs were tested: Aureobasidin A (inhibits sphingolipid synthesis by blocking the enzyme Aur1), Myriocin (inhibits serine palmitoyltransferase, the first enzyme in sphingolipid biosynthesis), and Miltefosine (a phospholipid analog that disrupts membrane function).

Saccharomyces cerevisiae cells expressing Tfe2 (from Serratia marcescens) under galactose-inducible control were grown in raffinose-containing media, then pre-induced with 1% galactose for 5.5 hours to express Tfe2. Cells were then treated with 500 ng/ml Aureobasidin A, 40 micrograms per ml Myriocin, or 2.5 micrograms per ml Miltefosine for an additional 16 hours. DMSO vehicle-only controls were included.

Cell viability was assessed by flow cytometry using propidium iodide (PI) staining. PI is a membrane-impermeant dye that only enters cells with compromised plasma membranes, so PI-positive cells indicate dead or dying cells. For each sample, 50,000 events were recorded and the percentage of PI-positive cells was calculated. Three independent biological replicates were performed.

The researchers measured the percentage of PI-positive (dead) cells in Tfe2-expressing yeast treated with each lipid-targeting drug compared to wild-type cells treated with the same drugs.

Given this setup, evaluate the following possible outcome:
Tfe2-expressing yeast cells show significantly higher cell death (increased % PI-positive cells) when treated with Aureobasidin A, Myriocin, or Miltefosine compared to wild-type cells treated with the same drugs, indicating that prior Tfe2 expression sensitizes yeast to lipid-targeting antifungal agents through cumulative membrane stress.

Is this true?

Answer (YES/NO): NO